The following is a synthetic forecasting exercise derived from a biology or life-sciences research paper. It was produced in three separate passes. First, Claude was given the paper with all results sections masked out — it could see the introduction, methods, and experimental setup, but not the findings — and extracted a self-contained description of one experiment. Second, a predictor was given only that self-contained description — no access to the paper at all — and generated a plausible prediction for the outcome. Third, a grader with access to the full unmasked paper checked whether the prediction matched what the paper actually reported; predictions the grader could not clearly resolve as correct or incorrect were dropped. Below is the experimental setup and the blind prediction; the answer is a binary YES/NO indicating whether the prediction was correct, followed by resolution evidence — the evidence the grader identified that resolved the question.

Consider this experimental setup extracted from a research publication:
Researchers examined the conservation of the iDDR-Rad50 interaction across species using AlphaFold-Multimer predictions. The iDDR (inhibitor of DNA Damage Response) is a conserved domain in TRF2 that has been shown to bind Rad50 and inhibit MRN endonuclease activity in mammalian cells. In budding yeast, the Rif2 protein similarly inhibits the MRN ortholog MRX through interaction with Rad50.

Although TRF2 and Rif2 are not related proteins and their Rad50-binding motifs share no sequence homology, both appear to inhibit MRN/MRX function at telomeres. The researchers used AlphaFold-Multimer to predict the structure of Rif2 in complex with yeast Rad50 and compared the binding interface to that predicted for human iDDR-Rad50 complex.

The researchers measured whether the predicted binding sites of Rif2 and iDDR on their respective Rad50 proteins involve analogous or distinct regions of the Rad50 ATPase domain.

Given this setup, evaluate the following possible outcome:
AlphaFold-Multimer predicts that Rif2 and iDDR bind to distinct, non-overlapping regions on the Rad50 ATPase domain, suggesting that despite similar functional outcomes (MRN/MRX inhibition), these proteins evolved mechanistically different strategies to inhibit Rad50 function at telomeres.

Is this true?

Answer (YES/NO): NO